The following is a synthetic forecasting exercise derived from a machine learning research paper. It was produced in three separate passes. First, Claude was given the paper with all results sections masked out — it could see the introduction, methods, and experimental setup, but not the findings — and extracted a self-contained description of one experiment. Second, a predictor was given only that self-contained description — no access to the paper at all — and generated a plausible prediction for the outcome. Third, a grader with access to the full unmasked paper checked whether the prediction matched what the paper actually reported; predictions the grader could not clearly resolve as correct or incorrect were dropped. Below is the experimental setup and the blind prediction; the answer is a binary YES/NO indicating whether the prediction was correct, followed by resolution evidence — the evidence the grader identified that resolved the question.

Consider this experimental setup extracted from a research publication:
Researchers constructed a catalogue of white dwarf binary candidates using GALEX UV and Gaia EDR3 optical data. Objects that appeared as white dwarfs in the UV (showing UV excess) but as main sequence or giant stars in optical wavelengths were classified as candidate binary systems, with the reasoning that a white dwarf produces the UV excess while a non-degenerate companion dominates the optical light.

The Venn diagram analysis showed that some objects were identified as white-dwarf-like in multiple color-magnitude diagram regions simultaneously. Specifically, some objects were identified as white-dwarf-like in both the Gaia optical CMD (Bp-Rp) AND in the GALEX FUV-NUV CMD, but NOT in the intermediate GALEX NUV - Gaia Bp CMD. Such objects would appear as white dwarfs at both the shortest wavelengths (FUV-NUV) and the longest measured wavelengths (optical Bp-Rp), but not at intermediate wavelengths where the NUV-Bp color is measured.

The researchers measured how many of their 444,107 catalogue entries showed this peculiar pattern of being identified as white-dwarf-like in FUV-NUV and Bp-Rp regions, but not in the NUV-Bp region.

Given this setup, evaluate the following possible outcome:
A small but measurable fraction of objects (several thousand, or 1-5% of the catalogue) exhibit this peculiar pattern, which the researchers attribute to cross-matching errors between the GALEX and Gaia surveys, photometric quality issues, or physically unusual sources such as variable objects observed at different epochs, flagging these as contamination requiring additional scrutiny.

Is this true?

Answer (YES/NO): NO